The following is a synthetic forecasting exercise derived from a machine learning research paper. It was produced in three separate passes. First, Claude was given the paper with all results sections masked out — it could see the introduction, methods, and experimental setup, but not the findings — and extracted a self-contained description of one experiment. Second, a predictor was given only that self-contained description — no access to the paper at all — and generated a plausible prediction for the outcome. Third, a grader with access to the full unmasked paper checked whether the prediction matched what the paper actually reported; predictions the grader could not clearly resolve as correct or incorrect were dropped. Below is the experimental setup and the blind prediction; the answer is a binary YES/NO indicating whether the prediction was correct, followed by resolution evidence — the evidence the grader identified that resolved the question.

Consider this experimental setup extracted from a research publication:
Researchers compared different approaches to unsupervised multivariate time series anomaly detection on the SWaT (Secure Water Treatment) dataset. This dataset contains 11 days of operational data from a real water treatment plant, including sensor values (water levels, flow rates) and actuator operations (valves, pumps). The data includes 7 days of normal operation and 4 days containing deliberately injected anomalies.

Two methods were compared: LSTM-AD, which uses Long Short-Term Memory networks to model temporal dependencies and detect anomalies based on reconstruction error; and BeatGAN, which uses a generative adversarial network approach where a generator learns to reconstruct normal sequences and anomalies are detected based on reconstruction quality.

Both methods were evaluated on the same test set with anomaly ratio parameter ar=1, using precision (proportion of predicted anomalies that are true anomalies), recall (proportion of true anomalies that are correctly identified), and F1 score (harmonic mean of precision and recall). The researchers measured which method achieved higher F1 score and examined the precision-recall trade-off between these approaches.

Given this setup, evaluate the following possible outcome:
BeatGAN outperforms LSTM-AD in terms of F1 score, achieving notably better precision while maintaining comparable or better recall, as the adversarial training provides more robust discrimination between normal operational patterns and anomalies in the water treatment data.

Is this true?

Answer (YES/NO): NO